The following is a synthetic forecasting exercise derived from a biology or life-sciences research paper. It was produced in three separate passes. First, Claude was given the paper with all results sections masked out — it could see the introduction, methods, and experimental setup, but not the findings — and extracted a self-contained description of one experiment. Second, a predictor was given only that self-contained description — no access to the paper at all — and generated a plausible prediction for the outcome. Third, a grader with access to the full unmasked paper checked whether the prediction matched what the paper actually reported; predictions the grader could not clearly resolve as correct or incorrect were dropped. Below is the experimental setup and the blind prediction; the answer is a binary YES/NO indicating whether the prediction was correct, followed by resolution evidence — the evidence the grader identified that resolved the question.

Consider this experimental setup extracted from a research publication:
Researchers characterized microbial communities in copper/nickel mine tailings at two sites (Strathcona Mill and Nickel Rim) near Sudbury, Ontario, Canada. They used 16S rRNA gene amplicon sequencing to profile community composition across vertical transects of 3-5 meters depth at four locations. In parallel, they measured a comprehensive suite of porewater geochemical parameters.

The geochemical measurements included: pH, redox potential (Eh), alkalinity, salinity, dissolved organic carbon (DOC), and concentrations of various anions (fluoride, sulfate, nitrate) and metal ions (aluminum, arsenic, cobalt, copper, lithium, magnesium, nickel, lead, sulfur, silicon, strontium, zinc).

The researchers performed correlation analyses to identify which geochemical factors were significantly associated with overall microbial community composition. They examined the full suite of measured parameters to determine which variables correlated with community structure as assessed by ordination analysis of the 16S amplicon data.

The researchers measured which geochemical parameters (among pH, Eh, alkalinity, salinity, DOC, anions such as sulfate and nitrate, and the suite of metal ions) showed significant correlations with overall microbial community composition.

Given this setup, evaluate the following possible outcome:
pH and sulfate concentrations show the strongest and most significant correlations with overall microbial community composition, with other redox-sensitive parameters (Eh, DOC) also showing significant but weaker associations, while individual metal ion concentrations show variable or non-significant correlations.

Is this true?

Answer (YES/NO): NO